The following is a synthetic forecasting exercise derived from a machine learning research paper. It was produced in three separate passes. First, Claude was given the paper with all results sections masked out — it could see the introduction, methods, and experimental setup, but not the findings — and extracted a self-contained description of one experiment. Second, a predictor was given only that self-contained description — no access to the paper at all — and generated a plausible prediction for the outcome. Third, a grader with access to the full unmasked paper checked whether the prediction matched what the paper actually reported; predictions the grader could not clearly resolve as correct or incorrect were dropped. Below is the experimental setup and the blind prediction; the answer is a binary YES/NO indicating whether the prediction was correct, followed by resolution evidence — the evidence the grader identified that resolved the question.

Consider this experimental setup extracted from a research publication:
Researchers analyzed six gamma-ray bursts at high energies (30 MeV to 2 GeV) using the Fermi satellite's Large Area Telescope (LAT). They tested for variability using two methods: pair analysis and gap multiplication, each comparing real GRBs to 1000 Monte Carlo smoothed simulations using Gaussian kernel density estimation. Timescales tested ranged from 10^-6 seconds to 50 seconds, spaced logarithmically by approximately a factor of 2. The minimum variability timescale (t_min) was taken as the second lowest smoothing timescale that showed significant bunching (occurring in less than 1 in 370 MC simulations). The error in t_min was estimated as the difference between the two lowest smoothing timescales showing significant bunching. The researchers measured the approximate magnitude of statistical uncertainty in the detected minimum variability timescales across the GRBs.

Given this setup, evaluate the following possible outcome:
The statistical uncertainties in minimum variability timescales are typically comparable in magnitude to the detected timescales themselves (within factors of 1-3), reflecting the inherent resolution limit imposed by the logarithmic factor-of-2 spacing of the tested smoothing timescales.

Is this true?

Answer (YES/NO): YES